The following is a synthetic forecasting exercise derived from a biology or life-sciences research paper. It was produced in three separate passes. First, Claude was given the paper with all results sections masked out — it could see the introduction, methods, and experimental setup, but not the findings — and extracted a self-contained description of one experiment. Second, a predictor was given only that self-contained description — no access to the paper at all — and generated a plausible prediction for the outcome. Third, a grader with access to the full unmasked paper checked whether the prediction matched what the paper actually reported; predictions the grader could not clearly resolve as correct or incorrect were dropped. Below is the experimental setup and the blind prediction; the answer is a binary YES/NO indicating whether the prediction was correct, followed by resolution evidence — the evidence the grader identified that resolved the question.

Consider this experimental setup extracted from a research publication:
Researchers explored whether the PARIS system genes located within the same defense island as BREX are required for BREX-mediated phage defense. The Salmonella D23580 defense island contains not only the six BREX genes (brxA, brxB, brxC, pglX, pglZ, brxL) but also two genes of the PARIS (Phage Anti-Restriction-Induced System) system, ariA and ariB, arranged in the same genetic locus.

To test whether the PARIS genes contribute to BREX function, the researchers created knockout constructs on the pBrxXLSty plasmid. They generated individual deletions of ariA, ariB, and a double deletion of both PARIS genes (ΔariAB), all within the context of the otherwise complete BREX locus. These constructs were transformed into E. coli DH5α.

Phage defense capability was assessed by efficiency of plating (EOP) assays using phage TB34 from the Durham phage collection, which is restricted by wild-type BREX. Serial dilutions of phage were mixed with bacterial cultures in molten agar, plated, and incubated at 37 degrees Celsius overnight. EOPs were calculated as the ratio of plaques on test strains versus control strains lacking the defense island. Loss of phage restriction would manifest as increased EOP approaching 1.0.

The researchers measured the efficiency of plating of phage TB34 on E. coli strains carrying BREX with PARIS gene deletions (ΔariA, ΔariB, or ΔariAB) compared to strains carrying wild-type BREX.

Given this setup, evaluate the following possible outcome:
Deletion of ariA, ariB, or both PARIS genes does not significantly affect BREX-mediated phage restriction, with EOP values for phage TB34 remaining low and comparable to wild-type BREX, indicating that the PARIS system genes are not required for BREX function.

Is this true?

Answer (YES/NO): NO